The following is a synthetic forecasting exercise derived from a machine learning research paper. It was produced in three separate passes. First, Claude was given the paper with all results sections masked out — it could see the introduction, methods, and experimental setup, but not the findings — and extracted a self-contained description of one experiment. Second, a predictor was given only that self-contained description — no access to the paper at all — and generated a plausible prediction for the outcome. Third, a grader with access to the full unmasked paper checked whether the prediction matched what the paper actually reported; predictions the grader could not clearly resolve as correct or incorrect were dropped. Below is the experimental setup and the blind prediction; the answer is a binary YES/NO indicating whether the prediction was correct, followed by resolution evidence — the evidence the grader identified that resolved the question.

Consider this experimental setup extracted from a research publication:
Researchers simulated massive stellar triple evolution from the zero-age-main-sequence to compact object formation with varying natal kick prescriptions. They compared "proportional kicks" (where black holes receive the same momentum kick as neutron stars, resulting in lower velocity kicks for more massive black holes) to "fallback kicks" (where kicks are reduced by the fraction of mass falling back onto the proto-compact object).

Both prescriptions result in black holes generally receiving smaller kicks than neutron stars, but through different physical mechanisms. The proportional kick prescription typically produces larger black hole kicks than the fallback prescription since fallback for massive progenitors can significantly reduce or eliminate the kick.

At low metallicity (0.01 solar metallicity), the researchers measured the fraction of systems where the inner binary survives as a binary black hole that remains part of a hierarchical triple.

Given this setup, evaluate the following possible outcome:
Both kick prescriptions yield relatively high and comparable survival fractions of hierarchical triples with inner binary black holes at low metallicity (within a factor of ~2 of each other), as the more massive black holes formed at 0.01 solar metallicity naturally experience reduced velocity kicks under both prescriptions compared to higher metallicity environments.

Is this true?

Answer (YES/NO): NO